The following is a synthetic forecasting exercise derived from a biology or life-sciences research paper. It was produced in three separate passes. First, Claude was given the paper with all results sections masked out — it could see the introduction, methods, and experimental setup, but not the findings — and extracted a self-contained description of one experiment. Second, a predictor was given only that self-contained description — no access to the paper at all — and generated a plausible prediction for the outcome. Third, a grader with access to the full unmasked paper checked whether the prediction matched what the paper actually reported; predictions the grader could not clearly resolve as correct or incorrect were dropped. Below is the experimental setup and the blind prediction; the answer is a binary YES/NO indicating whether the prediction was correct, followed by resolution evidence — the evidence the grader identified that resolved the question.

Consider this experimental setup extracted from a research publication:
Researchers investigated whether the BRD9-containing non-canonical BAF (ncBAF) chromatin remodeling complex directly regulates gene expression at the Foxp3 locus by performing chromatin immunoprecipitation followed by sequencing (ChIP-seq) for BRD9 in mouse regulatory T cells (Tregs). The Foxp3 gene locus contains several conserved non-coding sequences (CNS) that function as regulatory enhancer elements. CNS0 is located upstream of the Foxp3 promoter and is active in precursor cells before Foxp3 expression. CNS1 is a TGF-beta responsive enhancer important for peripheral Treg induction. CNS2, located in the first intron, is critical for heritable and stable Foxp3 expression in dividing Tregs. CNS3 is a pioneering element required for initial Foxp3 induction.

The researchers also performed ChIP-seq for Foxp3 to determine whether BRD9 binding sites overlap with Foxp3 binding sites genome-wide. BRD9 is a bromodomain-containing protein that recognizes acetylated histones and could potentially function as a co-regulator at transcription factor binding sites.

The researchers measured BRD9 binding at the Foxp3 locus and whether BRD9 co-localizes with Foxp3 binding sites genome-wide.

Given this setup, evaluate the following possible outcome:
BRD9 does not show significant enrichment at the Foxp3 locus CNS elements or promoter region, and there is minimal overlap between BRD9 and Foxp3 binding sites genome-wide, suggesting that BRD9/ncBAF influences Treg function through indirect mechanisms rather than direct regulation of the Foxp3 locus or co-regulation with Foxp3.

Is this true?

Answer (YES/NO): NO